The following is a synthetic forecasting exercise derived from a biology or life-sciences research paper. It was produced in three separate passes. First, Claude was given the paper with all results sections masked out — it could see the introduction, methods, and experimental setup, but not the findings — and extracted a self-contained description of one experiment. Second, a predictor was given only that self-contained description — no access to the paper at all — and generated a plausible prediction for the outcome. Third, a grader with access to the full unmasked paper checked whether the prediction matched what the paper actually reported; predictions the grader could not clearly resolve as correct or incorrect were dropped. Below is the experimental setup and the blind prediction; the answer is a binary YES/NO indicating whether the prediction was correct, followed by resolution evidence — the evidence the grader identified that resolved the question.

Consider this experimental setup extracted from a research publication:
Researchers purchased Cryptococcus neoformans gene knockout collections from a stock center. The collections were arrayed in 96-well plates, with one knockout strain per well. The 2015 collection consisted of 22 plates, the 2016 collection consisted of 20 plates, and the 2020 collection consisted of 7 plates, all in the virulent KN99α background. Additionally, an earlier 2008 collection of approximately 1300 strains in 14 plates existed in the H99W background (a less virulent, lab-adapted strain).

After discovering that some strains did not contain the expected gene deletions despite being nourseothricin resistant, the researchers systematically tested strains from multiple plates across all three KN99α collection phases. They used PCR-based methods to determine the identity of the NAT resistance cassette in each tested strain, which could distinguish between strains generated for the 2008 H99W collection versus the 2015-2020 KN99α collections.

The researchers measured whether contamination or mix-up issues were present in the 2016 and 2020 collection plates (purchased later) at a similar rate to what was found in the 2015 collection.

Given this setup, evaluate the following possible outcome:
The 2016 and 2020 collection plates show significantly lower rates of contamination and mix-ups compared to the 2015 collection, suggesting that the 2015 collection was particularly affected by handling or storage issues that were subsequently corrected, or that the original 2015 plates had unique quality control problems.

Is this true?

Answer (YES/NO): YES